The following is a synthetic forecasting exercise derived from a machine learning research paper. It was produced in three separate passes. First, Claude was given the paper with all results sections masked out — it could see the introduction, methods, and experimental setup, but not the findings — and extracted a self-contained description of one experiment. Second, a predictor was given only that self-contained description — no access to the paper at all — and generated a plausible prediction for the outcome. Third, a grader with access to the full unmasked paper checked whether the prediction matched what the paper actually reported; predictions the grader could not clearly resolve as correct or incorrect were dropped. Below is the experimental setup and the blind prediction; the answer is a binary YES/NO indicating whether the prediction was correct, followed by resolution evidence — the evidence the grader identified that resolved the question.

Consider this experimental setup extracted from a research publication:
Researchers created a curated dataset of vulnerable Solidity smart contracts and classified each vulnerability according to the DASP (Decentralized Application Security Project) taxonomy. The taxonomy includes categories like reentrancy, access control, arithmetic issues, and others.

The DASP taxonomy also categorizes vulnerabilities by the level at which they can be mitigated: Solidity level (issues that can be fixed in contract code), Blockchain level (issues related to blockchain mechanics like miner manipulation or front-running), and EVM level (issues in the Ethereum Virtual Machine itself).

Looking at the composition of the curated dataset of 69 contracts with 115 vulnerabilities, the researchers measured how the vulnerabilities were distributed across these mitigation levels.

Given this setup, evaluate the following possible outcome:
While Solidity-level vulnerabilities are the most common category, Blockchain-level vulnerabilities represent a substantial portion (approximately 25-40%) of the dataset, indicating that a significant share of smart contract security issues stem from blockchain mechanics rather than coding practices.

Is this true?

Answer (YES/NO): YES